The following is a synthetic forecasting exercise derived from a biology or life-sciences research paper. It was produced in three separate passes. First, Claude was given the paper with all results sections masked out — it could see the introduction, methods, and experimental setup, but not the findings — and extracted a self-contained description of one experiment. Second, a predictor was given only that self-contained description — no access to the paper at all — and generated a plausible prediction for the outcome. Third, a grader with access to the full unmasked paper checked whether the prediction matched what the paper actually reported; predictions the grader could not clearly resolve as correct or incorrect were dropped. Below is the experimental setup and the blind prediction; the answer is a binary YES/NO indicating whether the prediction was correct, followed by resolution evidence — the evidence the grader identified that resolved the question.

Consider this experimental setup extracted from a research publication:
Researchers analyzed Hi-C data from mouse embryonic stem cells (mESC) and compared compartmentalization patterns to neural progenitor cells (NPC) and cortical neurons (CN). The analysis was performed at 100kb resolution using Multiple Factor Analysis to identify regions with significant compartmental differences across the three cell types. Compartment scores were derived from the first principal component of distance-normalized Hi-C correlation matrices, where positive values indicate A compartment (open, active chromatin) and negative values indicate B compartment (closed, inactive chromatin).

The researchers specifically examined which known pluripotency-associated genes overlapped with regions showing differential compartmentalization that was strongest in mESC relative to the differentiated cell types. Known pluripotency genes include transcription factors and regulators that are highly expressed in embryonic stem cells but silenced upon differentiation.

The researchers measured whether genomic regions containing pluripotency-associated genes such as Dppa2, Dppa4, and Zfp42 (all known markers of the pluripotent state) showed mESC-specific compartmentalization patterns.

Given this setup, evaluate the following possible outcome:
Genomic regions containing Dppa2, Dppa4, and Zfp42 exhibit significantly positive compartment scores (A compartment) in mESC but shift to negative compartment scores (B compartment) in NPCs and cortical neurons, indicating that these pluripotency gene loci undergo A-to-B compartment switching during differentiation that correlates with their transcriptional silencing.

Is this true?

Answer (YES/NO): YES